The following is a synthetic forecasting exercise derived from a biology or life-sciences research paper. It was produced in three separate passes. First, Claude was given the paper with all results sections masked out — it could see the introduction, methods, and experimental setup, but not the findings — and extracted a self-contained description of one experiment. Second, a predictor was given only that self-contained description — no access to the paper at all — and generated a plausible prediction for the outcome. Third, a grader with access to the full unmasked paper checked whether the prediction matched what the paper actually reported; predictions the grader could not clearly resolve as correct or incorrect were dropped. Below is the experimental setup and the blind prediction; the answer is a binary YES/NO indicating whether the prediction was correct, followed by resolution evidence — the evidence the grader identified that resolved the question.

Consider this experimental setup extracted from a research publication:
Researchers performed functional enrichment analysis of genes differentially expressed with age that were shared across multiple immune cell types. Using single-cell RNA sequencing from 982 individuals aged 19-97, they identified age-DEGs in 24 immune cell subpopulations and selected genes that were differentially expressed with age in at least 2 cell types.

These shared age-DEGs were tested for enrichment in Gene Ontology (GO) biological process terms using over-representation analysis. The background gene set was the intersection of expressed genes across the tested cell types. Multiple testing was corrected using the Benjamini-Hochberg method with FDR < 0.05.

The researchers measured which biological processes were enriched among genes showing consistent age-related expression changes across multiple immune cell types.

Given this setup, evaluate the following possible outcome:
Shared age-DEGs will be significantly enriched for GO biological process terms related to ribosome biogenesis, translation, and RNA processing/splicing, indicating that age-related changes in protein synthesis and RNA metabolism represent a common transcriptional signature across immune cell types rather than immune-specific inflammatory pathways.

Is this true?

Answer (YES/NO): NO